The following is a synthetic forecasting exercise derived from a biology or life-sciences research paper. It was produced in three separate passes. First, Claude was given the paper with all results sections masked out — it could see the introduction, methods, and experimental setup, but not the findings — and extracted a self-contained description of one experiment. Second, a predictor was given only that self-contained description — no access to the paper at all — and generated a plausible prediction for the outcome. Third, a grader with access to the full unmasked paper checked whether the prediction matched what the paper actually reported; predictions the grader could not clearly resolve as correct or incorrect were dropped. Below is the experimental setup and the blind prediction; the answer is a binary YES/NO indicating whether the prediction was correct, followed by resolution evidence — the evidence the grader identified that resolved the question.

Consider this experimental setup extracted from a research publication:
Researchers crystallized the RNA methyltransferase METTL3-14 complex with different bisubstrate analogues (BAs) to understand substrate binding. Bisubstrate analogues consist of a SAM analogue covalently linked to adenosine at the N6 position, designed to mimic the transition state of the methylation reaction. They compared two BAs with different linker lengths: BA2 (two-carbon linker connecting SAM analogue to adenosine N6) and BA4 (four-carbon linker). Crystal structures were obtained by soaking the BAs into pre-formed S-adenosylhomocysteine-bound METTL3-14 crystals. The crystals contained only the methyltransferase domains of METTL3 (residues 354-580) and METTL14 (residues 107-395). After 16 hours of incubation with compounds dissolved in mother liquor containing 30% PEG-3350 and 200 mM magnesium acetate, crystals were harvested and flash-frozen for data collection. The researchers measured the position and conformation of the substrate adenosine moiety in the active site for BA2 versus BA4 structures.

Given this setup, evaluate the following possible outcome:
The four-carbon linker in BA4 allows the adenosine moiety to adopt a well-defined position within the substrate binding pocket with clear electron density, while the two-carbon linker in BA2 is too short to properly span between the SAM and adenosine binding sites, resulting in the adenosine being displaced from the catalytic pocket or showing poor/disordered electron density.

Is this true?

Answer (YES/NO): NO